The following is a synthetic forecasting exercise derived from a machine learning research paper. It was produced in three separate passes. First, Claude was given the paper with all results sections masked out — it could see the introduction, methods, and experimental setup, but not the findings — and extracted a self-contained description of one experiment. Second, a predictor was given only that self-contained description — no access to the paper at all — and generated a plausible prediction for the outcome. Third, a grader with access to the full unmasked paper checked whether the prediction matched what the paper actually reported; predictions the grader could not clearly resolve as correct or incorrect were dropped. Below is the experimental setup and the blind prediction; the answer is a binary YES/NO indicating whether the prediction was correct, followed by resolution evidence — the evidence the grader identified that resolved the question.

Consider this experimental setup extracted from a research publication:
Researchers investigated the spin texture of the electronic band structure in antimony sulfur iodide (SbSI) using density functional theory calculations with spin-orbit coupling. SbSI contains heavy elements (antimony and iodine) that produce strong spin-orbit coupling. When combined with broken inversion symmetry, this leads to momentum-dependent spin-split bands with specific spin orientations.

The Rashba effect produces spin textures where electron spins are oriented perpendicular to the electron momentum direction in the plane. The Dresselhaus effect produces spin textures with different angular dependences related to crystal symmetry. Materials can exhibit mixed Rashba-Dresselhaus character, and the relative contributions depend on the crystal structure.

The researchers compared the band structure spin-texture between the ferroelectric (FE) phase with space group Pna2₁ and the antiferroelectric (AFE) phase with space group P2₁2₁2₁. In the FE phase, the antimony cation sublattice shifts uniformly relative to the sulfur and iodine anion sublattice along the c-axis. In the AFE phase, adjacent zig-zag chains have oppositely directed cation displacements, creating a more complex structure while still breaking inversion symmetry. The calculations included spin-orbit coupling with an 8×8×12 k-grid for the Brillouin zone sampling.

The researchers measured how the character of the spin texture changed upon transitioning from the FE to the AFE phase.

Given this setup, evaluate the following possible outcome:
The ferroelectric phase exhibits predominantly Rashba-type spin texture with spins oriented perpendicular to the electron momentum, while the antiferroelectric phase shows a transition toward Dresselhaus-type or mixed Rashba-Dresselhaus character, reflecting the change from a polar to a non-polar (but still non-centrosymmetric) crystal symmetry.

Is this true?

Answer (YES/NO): NO